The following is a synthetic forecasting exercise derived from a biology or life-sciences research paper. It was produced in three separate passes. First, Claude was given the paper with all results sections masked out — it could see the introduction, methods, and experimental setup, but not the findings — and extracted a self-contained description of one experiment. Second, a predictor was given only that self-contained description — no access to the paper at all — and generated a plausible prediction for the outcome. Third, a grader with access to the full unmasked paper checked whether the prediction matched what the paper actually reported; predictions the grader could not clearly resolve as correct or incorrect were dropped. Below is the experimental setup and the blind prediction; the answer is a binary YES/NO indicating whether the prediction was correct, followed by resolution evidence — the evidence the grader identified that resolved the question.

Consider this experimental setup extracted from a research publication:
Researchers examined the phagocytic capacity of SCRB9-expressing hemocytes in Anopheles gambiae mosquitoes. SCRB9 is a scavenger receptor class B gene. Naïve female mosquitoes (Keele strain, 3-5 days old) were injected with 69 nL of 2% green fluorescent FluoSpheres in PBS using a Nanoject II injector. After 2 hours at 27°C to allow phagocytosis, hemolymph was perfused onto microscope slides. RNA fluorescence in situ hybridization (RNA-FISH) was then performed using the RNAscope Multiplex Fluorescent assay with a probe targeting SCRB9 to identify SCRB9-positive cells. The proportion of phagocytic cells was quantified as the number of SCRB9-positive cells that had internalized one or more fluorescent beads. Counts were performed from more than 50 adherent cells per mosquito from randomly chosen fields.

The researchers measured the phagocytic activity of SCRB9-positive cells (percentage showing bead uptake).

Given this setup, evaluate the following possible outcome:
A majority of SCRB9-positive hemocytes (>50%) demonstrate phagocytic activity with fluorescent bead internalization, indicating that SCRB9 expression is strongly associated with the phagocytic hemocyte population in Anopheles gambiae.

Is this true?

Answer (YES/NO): NO